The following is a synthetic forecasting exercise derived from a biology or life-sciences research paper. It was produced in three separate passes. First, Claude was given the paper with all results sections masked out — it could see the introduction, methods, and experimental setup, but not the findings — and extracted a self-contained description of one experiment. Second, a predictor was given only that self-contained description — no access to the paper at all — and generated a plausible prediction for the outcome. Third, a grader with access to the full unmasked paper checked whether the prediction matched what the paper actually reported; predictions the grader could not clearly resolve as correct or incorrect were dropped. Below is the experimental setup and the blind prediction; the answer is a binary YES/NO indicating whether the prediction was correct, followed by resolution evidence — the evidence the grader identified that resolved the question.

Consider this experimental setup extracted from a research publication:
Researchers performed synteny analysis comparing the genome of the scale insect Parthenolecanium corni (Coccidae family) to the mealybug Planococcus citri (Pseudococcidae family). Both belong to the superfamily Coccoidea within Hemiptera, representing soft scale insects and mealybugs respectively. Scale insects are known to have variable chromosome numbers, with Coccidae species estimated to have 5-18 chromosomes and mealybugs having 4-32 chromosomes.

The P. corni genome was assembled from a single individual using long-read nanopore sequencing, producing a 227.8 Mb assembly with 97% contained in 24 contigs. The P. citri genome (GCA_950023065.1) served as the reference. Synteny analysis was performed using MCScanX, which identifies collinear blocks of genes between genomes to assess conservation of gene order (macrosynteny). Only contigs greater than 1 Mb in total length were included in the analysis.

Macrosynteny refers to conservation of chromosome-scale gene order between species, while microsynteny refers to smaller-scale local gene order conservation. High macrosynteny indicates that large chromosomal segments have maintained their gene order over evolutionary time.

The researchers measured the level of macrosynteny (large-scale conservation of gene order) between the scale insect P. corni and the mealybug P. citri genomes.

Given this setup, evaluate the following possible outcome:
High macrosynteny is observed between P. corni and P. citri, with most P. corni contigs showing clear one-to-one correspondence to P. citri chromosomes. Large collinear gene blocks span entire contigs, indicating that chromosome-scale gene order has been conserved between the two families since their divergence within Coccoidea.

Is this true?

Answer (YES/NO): NO